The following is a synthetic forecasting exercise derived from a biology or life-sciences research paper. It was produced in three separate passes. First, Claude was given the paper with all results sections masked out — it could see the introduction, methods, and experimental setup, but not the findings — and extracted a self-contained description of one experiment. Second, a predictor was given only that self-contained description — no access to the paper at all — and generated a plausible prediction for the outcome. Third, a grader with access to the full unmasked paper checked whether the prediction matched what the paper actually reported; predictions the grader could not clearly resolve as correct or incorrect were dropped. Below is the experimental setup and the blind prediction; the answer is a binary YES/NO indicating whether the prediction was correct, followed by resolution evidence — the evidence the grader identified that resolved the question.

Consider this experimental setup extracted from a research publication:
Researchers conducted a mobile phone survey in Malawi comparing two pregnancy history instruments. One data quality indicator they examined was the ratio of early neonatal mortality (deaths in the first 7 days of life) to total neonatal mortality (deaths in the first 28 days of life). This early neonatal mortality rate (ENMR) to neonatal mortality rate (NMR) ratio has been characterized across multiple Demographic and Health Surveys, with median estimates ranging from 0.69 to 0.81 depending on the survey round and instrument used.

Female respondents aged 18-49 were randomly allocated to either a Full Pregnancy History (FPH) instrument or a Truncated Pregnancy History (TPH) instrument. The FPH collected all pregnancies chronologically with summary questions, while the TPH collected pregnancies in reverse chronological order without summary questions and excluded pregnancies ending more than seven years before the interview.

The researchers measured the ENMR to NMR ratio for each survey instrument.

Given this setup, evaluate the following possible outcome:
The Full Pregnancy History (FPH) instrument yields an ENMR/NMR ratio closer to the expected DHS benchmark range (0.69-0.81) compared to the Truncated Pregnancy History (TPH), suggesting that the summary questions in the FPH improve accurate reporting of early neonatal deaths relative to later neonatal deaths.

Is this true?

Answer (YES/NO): NO